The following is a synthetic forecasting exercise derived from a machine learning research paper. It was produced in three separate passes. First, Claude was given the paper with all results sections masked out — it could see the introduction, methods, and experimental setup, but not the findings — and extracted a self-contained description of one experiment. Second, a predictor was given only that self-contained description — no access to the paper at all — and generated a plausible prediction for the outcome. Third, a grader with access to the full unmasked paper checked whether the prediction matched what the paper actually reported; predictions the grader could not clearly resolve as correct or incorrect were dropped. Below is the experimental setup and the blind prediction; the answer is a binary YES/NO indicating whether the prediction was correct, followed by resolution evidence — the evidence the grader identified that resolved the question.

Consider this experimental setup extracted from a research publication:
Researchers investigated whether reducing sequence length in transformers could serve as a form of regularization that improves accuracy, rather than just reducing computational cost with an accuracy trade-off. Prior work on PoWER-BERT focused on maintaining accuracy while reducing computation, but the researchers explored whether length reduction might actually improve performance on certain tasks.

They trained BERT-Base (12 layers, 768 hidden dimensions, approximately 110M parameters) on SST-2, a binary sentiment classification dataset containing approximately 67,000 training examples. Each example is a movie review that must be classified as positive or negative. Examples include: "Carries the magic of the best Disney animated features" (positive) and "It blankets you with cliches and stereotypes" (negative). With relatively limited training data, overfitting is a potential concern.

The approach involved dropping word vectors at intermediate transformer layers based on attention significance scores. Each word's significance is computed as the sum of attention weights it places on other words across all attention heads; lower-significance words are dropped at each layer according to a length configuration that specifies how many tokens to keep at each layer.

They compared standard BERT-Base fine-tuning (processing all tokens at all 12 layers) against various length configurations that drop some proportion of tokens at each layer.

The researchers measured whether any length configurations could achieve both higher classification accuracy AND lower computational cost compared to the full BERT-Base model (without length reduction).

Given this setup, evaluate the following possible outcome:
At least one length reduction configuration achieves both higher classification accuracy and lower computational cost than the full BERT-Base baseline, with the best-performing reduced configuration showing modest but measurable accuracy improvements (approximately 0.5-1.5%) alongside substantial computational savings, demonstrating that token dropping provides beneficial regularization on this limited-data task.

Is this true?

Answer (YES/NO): NO